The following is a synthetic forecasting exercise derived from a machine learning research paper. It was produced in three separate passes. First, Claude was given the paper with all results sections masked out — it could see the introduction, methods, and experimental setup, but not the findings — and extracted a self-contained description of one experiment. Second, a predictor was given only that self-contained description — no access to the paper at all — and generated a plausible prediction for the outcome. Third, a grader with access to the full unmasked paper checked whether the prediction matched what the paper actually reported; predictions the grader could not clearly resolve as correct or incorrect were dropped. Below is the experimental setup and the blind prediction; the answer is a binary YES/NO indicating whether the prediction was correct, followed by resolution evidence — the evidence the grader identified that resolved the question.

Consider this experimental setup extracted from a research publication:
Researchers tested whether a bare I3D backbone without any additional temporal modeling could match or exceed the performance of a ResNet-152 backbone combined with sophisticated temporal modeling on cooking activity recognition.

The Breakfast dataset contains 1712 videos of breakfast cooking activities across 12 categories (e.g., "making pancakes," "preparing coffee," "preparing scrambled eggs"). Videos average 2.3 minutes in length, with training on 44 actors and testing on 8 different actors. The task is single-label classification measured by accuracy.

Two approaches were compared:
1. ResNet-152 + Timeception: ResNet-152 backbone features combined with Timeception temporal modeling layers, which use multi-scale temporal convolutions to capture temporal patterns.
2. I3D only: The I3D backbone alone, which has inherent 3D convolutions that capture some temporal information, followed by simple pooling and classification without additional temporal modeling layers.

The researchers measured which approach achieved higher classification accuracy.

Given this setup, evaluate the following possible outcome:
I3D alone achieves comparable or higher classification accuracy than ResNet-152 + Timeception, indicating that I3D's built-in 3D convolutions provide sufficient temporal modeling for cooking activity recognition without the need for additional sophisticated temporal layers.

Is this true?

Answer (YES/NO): YES